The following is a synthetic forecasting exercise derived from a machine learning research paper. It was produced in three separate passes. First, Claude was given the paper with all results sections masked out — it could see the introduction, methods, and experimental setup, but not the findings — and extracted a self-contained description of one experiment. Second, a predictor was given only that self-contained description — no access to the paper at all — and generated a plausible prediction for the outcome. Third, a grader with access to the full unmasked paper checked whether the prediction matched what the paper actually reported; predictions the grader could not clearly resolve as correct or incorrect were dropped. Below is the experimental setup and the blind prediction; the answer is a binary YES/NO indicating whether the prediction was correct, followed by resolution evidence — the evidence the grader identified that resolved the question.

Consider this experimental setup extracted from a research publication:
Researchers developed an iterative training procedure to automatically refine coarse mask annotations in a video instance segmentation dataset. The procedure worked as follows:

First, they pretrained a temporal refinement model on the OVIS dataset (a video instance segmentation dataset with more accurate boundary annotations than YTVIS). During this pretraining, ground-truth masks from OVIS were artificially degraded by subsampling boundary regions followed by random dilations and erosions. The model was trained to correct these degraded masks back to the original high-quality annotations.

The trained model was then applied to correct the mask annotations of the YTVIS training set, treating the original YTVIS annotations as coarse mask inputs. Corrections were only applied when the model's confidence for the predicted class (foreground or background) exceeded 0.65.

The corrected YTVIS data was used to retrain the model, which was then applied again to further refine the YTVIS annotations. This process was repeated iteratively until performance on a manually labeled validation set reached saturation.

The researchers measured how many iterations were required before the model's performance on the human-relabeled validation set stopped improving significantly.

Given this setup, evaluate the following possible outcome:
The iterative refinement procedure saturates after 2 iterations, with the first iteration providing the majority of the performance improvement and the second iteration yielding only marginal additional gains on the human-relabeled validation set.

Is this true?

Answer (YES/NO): NO